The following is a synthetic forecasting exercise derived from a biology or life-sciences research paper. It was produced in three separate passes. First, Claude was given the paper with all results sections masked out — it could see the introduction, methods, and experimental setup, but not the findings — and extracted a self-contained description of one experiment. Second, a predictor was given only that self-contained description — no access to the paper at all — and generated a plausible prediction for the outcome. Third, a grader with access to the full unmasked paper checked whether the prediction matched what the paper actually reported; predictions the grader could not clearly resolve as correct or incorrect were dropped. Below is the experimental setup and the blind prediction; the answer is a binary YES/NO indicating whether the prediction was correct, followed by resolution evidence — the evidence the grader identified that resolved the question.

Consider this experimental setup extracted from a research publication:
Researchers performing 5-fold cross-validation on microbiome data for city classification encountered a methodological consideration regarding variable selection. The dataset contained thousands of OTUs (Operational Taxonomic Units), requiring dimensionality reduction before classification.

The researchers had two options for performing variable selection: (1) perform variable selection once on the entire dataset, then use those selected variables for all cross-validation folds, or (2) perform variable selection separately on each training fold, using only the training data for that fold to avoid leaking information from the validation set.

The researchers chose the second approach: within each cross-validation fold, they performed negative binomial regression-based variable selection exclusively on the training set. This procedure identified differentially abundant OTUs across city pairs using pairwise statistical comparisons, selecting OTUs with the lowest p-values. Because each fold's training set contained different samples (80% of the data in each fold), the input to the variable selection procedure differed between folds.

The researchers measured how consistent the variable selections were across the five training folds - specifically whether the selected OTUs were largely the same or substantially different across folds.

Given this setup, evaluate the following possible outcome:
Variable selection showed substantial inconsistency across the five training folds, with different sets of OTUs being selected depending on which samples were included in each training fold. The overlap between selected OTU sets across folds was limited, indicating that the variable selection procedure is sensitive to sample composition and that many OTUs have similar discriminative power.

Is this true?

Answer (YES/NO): YES